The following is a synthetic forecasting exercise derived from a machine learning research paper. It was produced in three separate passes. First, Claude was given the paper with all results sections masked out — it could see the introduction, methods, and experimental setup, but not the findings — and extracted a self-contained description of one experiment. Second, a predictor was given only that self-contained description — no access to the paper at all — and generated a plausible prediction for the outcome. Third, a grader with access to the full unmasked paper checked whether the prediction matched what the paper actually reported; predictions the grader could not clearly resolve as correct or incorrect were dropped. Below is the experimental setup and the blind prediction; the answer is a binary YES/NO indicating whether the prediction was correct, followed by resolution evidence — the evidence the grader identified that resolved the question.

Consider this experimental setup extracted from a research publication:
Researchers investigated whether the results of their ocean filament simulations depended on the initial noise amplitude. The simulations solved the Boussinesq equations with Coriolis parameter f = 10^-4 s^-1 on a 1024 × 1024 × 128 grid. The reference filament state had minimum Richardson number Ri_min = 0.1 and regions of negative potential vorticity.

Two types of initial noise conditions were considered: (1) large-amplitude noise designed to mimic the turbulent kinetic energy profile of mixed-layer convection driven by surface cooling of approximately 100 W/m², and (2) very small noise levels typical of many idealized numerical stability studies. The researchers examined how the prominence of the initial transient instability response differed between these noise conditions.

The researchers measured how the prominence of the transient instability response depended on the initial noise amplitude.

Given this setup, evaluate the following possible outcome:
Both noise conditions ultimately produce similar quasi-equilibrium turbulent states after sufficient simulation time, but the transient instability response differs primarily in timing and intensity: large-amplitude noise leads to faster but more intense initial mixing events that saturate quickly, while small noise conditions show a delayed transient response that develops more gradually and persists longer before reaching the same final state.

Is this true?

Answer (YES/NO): NO